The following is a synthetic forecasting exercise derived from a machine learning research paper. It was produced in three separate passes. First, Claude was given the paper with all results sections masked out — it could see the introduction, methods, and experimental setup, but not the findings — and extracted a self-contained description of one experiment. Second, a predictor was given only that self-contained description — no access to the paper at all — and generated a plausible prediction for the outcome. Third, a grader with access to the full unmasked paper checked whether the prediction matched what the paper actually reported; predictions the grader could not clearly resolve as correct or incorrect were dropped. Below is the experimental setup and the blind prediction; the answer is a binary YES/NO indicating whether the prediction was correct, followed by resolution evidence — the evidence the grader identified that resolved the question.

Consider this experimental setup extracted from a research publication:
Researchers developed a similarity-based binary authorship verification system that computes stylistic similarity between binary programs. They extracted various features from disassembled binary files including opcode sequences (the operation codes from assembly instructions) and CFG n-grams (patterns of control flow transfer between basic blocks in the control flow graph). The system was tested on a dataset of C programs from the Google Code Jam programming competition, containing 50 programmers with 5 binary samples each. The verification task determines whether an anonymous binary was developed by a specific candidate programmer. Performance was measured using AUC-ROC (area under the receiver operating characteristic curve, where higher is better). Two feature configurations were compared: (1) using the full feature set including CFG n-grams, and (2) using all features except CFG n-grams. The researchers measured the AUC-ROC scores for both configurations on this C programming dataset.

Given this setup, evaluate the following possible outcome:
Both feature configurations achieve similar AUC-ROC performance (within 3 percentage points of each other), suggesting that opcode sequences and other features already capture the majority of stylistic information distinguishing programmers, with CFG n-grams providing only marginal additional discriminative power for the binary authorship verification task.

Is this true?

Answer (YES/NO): NO